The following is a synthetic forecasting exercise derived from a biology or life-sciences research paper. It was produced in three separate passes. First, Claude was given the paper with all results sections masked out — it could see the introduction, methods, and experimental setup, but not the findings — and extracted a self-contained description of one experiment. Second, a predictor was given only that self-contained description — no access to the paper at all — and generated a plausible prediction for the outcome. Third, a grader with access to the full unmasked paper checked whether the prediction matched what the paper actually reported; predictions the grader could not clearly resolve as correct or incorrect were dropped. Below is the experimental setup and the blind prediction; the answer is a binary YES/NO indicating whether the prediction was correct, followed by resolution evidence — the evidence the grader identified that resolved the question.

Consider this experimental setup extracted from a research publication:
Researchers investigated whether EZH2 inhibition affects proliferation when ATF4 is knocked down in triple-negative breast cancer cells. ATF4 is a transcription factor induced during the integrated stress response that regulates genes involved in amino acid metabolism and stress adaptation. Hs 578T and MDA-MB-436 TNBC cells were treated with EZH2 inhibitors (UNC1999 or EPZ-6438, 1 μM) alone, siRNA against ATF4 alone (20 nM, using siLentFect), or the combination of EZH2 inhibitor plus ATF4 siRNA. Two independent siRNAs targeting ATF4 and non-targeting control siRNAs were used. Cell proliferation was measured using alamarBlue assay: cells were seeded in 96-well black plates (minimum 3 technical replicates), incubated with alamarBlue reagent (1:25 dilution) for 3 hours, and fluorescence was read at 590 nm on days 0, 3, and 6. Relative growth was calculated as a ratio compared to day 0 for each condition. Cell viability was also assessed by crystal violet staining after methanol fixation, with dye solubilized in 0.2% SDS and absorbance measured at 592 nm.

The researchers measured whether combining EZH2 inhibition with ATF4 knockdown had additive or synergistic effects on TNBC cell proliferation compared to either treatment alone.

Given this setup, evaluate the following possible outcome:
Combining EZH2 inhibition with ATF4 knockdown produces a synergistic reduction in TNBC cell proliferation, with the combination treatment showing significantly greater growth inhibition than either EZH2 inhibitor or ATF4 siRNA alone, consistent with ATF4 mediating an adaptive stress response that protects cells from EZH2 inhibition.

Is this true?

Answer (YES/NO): YES